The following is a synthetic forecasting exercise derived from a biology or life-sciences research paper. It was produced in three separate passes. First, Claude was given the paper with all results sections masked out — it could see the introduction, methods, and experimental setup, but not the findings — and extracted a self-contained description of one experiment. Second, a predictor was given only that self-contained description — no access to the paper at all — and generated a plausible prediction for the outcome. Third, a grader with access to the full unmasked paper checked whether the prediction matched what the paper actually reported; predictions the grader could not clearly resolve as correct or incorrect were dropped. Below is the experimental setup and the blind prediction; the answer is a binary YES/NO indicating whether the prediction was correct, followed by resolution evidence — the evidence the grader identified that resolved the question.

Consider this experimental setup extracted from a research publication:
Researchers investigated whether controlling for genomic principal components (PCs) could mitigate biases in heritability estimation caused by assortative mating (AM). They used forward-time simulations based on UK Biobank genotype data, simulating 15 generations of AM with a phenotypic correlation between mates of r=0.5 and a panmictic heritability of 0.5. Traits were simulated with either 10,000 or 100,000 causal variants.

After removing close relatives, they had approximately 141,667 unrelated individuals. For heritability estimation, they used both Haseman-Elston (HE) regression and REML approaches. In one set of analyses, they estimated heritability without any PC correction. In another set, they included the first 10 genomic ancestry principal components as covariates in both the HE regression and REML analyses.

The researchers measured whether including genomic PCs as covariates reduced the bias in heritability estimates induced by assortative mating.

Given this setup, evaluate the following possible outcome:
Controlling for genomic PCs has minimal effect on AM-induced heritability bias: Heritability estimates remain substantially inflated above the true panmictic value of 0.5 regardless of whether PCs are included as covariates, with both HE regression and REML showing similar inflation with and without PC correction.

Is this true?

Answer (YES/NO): YES